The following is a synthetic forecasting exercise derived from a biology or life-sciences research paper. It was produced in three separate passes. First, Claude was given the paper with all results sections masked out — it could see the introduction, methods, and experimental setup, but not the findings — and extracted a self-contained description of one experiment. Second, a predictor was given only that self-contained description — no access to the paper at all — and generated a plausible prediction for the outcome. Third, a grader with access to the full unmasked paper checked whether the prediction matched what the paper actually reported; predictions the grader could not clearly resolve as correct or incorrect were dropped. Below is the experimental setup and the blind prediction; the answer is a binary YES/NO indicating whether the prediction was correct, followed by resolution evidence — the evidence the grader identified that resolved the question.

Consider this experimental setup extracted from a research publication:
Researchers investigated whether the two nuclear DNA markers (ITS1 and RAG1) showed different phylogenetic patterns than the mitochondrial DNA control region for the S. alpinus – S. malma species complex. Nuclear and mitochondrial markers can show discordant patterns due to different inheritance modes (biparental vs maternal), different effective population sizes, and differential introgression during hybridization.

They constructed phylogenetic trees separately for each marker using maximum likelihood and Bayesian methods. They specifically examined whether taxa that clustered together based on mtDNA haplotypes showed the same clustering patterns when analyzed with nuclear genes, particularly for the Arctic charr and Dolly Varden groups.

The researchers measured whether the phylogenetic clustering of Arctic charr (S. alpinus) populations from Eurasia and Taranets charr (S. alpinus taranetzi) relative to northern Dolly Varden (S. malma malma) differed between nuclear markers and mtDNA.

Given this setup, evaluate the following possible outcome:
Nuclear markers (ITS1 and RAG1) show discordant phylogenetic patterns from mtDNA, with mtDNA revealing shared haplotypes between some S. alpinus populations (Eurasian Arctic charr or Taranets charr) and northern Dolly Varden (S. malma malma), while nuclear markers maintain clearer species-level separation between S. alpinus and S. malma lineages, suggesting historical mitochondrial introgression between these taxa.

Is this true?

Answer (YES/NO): YES